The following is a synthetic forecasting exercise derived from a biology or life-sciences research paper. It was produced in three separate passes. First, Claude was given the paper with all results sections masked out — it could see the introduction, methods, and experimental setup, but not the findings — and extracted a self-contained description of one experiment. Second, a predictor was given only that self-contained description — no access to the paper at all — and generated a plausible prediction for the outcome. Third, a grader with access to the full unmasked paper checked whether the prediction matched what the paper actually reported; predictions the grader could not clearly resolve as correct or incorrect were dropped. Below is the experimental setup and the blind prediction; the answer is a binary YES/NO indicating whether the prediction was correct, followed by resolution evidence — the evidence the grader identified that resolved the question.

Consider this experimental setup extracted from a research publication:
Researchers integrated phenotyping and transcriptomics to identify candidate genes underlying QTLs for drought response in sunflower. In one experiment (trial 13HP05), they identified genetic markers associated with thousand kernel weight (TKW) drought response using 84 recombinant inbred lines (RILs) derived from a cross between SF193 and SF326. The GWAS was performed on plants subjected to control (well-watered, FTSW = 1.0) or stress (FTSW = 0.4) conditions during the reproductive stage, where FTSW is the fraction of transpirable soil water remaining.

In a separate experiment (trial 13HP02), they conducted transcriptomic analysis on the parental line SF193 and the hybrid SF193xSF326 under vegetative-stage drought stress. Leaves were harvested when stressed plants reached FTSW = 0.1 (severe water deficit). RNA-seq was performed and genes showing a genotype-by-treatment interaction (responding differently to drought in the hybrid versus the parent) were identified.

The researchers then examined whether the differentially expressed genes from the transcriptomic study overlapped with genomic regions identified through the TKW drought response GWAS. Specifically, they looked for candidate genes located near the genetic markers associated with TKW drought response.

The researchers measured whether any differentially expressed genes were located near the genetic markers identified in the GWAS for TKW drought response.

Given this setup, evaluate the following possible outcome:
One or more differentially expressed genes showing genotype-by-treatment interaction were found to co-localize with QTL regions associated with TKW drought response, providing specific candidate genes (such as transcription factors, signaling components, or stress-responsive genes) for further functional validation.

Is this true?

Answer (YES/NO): YES